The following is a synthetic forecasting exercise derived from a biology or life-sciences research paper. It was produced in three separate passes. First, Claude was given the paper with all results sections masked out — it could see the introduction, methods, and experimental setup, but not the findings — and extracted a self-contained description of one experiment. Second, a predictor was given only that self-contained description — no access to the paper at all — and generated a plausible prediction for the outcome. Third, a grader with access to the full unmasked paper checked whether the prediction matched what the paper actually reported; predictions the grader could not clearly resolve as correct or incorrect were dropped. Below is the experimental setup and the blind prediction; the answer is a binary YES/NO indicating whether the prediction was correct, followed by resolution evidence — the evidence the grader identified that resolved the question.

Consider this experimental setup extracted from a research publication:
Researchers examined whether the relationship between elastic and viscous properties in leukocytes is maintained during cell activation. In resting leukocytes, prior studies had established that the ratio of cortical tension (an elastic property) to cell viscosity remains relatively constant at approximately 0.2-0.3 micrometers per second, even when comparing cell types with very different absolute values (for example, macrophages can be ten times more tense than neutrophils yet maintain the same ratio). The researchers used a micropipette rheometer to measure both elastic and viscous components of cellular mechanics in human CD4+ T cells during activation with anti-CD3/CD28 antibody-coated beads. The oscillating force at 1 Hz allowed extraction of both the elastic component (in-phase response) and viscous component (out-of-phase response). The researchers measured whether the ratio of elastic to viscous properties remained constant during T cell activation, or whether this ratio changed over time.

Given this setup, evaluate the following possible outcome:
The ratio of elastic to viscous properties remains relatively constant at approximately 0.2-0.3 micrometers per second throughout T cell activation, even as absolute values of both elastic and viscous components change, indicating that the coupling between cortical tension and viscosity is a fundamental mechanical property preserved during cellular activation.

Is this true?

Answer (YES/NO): NO